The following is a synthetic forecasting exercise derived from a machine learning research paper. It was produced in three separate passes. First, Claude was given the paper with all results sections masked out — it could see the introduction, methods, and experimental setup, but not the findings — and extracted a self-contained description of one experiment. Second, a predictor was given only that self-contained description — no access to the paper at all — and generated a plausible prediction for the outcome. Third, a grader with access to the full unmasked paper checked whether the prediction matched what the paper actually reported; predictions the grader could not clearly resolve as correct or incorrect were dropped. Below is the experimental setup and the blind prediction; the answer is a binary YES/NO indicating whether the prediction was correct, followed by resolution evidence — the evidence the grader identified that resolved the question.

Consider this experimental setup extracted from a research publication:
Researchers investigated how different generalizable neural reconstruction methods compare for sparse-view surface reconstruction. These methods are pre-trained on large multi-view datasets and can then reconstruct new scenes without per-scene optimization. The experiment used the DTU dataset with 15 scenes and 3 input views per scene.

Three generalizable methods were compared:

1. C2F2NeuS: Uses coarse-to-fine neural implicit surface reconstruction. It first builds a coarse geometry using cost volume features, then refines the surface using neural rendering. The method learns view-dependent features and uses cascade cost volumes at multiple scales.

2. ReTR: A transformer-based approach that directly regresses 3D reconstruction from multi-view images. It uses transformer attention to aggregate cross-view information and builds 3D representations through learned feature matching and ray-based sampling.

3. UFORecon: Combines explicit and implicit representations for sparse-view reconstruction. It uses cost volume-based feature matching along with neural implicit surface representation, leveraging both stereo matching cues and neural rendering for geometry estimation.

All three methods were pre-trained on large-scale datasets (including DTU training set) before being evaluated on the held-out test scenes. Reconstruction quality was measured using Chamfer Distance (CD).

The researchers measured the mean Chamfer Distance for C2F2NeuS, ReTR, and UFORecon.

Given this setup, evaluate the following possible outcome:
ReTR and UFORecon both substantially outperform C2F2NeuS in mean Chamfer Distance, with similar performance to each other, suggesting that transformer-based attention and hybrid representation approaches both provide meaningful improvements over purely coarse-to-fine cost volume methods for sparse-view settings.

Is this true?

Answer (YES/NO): NO